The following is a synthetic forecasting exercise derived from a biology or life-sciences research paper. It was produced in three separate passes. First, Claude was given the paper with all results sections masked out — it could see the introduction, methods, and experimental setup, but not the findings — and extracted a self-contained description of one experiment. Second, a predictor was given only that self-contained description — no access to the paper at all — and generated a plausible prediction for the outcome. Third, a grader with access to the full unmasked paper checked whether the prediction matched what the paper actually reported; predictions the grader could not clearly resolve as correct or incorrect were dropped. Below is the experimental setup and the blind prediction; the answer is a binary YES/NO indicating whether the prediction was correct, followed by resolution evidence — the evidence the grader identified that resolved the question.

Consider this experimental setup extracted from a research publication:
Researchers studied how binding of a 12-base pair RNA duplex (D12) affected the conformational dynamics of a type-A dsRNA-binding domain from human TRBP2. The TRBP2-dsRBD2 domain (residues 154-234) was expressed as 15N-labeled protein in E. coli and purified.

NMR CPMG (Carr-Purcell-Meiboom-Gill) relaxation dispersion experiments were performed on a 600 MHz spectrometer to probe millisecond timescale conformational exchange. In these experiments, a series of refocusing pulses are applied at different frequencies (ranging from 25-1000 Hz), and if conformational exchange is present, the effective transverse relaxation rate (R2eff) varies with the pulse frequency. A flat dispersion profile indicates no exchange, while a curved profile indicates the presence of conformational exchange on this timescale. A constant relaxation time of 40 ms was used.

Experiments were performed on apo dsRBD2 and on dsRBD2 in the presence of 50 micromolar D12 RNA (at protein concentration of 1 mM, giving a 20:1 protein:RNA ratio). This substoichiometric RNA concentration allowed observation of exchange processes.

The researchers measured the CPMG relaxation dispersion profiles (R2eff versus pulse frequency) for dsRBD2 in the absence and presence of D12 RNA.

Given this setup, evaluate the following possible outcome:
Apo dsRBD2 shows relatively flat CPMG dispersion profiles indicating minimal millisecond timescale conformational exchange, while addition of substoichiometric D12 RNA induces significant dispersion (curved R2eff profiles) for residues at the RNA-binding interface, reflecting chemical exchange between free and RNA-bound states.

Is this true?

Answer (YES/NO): NO